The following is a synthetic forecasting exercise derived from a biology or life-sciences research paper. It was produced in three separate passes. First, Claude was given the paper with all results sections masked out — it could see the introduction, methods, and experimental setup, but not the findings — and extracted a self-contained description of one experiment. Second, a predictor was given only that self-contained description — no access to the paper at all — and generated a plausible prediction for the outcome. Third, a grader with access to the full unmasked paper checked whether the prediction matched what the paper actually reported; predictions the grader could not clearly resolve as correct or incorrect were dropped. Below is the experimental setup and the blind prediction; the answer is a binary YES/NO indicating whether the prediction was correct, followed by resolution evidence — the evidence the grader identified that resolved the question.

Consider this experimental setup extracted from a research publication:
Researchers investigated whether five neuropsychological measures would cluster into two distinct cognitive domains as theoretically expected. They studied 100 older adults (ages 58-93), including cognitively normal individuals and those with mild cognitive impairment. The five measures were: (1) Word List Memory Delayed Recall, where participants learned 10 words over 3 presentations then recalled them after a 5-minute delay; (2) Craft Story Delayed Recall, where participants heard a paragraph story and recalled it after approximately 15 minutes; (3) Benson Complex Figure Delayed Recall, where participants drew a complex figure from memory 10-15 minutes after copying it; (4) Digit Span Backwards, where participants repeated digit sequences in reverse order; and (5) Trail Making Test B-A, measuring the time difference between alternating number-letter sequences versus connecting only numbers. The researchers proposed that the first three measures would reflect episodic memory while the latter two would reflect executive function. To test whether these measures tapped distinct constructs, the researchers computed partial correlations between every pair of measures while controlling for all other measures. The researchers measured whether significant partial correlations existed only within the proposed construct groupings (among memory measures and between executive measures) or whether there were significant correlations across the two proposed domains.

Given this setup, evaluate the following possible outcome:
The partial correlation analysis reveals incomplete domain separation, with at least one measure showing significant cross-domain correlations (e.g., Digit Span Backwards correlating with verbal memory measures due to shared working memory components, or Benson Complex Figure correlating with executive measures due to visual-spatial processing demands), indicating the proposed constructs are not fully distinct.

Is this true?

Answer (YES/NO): NO